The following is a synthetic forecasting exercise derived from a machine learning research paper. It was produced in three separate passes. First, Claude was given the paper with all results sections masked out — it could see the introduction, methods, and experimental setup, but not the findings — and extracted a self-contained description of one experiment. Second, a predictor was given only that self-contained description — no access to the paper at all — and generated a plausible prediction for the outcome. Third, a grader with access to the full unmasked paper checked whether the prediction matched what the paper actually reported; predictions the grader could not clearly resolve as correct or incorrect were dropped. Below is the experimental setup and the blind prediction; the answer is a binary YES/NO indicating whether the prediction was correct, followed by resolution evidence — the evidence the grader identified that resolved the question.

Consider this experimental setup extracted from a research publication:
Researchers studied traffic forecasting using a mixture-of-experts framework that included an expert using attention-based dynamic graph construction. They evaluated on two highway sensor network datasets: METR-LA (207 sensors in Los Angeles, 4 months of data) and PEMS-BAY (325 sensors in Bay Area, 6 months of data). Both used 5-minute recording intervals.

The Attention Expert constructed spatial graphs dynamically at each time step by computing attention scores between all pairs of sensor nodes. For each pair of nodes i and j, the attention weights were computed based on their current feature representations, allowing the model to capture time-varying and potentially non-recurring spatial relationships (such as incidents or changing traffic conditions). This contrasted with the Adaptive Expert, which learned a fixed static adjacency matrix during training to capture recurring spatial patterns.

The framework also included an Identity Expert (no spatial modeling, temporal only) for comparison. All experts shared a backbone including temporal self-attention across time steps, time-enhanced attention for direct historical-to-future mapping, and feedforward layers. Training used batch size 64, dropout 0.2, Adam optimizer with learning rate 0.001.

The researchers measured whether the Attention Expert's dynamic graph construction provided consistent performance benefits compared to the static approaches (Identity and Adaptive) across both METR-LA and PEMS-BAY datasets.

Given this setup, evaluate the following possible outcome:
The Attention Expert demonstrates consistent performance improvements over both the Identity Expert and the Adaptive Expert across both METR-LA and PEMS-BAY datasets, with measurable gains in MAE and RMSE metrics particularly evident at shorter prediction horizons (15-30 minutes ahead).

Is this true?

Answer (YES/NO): NO